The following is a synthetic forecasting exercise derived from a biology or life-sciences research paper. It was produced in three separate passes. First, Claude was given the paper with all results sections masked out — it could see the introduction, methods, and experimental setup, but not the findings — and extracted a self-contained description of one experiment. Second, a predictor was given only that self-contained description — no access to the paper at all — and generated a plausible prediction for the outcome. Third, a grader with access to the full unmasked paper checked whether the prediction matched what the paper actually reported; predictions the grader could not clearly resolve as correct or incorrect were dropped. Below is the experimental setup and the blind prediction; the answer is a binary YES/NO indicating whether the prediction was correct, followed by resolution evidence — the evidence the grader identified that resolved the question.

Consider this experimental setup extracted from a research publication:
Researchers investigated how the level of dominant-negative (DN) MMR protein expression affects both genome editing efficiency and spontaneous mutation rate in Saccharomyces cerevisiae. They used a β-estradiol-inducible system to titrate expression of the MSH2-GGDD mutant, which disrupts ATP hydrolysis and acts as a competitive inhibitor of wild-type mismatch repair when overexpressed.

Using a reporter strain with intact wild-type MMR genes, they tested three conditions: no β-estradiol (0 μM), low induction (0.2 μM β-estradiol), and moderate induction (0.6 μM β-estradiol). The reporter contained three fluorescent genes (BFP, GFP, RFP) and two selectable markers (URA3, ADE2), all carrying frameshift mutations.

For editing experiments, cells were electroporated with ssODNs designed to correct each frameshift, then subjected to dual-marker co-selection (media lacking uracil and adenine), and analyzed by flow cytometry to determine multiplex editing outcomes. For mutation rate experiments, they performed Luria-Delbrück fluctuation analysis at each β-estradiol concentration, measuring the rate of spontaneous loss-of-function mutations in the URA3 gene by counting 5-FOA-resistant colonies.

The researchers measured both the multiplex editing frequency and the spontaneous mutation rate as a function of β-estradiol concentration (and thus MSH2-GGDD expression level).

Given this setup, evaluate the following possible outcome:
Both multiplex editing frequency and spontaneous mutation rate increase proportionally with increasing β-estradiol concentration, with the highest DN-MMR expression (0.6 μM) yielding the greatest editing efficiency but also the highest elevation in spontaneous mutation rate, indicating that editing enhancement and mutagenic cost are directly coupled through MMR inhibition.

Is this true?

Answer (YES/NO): NO